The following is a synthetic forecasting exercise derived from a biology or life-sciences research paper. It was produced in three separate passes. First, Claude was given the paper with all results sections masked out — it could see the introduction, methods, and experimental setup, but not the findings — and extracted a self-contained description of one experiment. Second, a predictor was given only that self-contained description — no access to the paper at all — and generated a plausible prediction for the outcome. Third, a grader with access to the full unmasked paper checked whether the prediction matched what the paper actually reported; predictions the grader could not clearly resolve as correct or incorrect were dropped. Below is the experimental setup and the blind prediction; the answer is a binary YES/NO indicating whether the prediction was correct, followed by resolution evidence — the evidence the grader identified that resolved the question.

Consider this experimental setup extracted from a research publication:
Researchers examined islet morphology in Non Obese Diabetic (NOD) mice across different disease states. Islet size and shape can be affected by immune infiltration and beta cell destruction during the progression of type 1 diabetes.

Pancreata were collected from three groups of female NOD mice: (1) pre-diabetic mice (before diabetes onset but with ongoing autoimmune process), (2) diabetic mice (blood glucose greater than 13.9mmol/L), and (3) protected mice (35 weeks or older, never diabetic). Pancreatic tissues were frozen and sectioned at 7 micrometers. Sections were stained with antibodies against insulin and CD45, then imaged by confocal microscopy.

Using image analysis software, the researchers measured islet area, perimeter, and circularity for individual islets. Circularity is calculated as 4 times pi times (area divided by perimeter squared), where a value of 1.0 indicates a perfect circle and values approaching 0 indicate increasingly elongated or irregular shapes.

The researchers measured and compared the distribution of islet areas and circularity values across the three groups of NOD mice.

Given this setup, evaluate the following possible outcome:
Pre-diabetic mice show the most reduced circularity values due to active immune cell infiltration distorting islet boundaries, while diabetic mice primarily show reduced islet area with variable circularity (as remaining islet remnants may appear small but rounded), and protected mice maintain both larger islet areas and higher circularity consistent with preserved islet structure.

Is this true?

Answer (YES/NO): NO